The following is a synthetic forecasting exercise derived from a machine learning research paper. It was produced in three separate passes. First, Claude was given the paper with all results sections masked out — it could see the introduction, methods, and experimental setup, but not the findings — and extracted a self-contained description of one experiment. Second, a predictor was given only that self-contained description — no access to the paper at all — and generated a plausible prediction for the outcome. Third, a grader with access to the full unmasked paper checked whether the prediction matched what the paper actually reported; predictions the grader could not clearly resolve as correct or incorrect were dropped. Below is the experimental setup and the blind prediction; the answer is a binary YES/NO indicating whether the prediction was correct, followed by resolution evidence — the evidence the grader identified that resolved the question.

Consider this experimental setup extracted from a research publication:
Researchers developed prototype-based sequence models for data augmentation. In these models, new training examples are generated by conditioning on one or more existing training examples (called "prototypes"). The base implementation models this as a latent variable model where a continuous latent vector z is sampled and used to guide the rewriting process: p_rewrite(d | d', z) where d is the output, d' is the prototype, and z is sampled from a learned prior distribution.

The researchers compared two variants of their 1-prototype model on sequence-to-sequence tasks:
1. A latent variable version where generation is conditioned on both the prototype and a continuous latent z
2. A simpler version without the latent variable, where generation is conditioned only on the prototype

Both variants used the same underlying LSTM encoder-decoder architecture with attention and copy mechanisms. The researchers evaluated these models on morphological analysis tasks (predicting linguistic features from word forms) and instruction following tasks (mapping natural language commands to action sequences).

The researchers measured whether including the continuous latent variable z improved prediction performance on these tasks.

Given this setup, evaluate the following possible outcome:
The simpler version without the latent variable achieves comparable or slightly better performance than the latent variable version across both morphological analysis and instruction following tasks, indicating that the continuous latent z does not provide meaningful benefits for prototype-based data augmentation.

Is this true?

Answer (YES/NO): YES